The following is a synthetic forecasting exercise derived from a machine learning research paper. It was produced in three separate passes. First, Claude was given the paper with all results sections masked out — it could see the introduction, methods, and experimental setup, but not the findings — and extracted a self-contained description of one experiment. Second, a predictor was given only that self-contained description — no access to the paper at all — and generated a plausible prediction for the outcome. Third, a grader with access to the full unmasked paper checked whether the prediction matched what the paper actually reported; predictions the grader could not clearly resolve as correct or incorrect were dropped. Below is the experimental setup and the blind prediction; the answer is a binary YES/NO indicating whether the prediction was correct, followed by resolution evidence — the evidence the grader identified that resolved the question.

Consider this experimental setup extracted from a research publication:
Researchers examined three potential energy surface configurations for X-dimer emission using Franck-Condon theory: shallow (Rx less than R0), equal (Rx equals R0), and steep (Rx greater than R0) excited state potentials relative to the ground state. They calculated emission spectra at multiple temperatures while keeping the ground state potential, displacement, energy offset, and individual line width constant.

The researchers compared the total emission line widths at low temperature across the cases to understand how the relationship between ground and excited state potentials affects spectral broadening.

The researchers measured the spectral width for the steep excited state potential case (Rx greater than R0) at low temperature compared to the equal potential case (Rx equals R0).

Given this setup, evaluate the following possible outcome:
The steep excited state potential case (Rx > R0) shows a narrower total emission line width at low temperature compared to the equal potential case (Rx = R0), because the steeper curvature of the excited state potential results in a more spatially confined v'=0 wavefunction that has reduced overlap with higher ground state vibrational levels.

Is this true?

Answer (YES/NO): YES